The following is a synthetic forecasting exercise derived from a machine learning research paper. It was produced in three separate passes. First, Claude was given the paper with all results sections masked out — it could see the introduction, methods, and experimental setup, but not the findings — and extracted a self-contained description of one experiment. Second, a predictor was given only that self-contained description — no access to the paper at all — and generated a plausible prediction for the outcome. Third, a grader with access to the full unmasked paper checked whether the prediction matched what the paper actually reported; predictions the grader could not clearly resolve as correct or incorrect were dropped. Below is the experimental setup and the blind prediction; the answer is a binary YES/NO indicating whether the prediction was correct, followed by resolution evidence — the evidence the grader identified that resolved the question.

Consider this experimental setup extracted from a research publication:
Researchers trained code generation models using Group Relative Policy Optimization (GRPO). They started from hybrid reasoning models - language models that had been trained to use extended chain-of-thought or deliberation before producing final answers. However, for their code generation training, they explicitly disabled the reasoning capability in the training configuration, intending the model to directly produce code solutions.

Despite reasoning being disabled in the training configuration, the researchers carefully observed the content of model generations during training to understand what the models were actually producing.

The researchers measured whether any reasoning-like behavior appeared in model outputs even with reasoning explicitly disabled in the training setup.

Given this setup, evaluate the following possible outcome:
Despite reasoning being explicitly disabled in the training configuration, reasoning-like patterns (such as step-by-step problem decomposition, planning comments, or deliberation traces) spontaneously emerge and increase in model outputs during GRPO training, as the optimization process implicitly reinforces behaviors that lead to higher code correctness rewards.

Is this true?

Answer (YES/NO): NO